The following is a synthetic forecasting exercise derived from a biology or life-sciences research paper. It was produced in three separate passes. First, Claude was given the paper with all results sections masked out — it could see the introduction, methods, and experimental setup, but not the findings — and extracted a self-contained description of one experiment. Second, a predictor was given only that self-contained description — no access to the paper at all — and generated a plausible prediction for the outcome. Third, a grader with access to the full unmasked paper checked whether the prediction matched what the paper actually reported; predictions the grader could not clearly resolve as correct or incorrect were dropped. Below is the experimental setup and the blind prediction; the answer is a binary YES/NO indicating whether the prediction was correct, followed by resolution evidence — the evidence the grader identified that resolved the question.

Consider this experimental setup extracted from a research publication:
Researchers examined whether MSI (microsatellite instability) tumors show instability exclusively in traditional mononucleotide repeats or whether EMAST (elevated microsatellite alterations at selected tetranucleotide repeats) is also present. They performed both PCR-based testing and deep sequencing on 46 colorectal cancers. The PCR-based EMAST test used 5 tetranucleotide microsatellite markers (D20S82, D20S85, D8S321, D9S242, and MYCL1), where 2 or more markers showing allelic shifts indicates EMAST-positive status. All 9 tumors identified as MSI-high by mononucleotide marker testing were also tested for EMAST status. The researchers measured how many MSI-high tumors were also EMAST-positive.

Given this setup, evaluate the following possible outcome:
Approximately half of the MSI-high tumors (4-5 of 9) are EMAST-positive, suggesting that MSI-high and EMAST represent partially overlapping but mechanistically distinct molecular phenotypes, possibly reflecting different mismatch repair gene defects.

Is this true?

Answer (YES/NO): NO